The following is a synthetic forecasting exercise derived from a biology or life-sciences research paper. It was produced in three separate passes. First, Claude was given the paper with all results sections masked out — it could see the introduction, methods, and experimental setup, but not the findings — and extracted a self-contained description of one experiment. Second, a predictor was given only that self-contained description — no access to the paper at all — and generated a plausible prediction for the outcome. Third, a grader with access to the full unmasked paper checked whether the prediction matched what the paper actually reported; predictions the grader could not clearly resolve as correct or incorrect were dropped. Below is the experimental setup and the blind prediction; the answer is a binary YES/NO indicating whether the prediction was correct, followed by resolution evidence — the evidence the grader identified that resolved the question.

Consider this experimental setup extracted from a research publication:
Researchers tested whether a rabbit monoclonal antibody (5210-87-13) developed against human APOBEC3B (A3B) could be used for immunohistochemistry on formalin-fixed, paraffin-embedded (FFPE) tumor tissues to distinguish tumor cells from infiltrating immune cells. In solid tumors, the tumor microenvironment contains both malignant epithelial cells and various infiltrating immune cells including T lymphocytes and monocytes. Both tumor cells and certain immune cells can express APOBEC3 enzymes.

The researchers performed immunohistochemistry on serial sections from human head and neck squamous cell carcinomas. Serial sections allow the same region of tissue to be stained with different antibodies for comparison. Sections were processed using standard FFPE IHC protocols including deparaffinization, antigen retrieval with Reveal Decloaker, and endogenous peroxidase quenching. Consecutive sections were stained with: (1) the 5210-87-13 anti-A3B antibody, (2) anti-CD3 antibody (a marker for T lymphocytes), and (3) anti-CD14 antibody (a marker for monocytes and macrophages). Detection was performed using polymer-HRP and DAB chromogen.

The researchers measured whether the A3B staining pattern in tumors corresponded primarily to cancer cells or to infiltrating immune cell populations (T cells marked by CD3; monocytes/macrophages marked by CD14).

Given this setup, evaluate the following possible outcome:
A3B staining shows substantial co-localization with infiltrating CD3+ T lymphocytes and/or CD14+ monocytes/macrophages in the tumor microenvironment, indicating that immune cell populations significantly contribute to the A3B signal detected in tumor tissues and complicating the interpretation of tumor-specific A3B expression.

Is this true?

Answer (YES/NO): YES